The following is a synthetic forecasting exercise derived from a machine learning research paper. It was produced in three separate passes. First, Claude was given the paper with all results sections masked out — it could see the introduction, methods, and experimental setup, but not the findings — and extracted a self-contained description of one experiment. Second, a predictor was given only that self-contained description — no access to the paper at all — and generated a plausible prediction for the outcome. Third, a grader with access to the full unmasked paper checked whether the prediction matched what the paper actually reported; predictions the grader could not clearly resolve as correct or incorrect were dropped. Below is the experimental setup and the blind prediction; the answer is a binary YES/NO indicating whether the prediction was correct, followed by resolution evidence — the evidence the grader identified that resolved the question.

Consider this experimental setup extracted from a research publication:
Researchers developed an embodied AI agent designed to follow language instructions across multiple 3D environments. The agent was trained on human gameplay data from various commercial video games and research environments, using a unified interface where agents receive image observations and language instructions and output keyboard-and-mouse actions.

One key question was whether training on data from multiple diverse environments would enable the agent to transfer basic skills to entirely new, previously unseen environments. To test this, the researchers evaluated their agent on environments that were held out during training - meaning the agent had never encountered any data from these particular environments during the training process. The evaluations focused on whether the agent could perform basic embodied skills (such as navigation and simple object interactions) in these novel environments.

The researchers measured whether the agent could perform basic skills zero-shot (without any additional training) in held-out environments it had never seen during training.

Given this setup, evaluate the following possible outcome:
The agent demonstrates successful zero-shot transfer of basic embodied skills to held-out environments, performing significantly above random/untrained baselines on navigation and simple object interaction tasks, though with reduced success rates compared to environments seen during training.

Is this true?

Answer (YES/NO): YES